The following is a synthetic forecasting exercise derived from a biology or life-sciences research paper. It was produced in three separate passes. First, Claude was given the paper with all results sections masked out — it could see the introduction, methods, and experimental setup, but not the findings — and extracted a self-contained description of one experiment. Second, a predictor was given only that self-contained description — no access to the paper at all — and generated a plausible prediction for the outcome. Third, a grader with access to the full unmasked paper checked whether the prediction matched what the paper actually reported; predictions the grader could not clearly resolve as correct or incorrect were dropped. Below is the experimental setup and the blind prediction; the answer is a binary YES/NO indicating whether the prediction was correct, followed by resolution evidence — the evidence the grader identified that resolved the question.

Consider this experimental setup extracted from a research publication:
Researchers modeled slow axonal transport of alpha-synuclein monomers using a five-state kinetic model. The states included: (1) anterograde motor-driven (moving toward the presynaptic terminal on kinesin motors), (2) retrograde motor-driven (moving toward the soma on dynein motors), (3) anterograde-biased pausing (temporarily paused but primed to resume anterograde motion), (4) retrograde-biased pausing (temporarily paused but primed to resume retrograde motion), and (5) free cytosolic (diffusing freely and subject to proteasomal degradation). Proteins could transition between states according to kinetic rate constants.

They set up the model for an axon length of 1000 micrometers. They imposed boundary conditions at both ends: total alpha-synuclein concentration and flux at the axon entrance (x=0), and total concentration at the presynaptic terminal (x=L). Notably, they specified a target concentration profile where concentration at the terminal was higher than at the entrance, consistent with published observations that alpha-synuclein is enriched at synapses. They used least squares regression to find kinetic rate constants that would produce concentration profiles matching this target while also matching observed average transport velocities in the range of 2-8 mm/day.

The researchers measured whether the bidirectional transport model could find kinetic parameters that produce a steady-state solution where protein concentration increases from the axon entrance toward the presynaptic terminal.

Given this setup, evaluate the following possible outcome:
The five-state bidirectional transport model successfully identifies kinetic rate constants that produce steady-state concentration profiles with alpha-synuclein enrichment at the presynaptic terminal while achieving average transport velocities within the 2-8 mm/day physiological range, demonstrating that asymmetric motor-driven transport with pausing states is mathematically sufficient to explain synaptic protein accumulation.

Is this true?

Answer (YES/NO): YES